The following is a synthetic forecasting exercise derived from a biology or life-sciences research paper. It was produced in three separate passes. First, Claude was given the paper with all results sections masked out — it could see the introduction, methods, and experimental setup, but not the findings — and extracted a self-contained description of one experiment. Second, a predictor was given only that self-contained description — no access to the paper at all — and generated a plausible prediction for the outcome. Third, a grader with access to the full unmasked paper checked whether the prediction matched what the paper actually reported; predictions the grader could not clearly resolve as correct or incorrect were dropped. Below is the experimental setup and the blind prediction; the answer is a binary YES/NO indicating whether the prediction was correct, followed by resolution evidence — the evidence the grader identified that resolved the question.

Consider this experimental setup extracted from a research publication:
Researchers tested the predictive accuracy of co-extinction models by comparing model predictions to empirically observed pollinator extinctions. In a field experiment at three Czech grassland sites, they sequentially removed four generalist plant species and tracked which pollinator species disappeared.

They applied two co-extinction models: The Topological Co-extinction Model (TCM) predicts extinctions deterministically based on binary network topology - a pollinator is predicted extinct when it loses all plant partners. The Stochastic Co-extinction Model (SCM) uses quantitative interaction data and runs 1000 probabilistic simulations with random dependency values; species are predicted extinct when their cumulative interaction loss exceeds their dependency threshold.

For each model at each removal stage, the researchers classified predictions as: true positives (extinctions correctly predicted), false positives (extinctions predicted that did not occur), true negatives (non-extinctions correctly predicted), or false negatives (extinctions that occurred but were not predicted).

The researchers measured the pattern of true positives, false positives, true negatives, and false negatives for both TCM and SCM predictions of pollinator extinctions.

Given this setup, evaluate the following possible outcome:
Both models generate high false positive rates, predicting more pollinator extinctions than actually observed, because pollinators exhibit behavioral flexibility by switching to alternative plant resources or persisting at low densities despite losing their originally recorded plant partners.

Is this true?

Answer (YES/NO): NO